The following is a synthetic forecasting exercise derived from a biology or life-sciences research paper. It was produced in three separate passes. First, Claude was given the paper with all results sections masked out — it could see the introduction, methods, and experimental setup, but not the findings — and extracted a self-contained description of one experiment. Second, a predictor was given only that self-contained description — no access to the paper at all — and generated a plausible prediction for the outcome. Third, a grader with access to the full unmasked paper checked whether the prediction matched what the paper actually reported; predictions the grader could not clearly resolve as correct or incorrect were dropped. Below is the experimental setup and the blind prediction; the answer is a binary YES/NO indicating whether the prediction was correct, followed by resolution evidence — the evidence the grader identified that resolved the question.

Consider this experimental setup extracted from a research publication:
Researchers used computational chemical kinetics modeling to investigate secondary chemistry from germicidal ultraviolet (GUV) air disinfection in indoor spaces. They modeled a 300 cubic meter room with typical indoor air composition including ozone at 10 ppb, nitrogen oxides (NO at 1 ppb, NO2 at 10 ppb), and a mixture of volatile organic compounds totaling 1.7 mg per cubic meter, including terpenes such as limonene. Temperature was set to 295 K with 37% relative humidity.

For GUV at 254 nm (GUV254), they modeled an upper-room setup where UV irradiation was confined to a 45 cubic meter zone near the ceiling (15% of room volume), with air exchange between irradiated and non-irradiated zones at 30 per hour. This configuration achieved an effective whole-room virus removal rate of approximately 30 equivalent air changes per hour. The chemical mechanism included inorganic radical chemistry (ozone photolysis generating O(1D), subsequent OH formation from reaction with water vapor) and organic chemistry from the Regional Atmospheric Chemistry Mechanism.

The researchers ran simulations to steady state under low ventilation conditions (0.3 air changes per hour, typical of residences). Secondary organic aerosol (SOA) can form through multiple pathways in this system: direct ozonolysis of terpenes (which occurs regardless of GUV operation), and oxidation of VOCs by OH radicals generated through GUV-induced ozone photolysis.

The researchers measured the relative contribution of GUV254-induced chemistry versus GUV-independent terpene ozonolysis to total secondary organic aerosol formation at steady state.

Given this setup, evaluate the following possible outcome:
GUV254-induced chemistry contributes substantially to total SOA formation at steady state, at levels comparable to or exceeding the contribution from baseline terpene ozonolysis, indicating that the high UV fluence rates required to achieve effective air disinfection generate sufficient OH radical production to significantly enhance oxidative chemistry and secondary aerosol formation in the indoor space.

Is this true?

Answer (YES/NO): NO